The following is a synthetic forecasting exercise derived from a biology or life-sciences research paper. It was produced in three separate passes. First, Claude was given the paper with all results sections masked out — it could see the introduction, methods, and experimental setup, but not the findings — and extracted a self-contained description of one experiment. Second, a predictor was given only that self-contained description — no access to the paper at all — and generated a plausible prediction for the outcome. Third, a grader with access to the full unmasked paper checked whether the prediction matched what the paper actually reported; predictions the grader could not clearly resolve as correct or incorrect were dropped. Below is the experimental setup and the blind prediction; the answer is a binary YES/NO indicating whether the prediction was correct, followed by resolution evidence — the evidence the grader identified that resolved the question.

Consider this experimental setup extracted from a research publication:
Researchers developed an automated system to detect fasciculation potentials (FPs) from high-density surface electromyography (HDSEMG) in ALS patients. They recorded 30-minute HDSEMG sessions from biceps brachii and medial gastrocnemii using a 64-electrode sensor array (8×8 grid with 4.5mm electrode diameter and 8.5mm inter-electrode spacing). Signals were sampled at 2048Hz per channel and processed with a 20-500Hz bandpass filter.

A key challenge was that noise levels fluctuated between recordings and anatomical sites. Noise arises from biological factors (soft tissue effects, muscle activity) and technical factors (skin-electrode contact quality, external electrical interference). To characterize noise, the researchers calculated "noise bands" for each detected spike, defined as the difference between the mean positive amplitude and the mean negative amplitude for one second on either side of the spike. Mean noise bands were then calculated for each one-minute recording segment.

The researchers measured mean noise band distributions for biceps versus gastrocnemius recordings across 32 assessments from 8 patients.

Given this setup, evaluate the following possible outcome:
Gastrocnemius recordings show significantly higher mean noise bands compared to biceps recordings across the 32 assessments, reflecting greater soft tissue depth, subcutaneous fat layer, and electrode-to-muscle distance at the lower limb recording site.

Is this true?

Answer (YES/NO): NO